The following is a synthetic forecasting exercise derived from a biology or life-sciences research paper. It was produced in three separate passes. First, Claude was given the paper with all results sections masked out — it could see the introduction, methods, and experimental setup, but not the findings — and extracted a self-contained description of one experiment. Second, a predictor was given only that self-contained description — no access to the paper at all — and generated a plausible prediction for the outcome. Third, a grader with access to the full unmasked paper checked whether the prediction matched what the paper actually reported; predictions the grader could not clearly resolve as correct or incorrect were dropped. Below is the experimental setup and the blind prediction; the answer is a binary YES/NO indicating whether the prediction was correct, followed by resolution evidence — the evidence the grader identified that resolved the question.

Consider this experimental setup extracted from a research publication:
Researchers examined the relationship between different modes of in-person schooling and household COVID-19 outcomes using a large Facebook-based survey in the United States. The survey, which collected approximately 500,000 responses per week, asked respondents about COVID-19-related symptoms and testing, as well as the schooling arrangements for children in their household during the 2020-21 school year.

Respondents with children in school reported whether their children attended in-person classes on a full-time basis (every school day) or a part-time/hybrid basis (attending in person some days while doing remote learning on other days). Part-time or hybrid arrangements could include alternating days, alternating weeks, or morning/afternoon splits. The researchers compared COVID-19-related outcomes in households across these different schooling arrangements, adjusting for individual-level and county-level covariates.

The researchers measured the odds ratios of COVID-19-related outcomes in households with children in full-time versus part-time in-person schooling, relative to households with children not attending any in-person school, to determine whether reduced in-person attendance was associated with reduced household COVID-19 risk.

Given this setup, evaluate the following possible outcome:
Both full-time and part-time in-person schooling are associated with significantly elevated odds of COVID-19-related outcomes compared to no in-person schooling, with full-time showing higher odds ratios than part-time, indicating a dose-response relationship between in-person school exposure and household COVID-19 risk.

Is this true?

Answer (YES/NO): YES